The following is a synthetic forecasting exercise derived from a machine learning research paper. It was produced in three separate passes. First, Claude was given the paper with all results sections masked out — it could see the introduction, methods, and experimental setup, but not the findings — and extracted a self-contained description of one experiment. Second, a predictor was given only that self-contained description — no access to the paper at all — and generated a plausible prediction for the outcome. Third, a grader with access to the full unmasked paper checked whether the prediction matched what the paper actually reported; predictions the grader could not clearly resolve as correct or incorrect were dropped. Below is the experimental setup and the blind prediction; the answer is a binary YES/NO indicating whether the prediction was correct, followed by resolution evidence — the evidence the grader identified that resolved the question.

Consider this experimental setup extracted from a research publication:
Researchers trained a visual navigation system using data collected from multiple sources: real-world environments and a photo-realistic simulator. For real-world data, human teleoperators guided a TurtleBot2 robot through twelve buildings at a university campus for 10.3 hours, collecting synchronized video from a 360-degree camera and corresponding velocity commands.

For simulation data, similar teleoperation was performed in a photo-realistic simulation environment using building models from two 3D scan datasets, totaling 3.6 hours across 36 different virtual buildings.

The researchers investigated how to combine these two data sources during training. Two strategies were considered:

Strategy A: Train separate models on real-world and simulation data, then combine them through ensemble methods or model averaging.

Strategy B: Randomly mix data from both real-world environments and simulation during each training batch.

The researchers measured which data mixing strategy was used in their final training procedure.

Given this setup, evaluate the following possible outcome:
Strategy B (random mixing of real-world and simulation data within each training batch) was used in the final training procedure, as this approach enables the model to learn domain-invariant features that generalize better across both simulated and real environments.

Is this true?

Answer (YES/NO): YES